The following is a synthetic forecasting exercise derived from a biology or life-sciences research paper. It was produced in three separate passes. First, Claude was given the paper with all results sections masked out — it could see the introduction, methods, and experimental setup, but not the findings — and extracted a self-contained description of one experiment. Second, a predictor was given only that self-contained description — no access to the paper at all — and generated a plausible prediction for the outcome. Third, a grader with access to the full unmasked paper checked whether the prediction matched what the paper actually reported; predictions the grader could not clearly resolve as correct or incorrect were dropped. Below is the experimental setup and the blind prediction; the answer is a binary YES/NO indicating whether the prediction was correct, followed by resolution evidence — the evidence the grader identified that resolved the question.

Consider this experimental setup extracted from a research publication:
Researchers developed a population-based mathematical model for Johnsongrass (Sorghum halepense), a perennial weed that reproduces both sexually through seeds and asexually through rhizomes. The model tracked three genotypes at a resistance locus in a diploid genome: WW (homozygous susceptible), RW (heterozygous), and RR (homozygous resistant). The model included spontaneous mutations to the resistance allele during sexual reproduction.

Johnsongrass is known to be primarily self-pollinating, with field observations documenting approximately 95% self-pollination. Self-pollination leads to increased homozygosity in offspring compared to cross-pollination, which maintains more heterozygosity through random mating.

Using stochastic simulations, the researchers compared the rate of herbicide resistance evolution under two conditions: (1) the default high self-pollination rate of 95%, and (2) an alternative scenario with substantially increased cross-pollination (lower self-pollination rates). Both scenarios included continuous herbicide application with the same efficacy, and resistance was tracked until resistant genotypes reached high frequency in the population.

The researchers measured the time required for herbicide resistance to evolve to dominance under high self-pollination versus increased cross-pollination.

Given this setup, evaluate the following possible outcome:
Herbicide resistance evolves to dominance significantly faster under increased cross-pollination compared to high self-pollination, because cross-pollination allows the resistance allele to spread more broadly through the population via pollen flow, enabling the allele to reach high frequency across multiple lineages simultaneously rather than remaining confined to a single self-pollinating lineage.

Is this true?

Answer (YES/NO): NO